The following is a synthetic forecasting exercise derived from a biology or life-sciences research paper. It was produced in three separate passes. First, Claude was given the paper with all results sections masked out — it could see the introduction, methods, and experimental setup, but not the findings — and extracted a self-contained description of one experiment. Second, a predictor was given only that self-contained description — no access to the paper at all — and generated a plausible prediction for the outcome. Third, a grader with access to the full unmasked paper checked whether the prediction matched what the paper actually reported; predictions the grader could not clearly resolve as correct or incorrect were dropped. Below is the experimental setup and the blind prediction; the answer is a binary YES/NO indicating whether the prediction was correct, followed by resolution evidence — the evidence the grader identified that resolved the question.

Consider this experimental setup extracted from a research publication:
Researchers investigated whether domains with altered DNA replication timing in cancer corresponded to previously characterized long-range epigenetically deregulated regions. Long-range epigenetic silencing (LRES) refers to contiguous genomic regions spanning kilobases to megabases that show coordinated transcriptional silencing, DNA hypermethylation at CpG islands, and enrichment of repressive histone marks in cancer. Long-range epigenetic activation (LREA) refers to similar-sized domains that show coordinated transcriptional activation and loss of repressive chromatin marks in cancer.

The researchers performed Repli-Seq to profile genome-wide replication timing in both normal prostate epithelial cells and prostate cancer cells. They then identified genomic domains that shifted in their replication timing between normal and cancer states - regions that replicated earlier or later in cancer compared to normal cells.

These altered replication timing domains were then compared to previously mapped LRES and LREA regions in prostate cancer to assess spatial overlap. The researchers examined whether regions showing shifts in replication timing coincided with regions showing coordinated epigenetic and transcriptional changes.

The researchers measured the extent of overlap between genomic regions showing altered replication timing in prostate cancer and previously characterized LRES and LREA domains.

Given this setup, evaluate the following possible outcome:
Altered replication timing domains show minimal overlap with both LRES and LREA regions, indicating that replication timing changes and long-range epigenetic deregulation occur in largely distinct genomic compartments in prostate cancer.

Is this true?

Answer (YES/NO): NO